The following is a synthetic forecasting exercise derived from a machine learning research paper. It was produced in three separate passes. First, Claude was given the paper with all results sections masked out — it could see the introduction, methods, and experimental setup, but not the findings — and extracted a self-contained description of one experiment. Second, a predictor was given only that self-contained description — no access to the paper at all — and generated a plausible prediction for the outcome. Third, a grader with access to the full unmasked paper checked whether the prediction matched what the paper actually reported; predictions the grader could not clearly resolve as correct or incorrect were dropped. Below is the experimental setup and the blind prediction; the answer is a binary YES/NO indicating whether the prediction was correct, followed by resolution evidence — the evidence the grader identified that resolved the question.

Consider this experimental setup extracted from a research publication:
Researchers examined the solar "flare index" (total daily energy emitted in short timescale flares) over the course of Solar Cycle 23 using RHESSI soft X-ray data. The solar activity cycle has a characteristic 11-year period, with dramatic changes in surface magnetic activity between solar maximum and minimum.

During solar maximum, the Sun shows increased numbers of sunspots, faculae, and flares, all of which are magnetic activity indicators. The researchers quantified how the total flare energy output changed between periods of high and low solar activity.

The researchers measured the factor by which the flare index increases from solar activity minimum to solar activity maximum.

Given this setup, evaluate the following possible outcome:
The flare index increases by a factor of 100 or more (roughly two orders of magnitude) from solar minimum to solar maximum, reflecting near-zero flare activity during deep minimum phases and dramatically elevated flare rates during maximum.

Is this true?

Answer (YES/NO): YES